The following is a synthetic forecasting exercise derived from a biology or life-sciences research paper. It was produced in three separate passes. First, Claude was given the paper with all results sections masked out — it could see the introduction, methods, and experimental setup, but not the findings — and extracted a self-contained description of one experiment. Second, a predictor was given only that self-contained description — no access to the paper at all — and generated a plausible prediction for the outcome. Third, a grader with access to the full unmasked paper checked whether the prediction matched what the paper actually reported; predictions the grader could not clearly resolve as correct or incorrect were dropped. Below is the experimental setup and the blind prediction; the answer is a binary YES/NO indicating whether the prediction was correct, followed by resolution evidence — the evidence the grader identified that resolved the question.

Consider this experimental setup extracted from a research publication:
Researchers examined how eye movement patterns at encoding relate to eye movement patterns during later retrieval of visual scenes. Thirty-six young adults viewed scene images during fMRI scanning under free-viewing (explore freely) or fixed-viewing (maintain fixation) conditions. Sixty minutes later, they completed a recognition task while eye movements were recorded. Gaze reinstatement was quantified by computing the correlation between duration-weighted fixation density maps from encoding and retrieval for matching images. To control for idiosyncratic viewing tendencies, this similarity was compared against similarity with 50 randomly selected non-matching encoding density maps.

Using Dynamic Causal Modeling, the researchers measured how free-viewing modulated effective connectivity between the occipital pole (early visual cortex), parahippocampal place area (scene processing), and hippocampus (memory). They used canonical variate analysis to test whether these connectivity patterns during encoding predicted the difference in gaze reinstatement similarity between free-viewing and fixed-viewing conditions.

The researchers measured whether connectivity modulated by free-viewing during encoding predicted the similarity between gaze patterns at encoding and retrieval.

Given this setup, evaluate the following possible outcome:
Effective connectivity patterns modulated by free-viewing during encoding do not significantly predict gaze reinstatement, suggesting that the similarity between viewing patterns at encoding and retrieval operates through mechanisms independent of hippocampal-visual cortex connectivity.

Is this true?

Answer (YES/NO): NO